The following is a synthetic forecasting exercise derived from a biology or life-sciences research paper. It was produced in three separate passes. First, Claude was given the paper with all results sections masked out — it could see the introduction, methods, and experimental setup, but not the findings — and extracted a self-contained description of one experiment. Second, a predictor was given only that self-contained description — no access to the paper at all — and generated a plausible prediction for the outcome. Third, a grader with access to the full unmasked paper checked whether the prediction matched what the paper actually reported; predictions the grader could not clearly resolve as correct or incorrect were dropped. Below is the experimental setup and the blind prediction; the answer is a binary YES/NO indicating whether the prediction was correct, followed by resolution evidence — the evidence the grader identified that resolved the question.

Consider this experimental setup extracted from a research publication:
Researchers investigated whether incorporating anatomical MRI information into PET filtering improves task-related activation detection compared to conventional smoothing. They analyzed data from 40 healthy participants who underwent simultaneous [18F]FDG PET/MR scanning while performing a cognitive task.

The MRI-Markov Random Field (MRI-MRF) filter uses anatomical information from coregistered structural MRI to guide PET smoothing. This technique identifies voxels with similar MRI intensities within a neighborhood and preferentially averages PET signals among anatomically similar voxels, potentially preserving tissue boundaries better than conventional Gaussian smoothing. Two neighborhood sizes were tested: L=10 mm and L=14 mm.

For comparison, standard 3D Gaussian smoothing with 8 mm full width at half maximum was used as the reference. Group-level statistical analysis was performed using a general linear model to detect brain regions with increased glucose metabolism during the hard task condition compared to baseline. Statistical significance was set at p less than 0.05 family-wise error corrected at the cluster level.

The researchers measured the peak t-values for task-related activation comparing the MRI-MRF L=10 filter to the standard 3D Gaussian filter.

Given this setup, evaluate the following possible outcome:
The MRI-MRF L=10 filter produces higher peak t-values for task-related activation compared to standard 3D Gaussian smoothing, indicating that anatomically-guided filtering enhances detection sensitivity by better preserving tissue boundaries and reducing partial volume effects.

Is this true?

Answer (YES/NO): YES